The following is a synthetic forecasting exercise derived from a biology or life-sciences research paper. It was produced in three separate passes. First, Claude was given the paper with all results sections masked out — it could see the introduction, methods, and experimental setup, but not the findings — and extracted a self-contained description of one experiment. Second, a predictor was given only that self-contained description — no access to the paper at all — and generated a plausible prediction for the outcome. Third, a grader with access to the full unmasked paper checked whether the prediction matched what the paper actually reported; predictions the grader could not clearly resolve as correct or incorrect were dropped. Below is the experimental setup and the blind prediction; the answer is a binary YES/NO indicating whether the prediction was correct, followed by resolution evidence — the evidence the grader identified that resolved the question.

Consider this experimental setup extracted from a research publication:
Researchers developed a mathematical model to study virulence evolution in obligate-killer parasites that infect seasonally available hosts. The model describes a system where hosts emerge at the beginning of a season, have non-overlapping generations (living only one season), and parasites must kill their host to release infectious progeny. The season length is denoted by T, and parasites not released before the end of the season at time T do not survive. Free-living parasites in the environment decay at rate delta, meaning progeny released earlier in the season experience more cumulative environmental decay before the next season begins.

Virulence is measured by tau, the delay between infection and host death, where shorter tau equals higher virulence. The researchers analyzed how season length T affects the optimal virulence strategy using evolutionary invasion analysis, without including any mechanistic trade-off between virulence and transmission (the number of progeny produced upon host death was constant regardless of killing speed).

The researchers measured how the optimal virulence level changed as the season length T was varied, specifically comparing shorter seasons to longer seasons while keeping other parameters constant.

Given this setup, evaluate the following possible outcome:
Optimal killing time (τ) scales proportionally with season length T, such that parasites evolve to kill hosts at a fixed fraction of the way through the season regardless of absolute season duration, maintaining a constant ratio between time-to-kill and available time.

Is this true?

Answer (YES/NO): NO